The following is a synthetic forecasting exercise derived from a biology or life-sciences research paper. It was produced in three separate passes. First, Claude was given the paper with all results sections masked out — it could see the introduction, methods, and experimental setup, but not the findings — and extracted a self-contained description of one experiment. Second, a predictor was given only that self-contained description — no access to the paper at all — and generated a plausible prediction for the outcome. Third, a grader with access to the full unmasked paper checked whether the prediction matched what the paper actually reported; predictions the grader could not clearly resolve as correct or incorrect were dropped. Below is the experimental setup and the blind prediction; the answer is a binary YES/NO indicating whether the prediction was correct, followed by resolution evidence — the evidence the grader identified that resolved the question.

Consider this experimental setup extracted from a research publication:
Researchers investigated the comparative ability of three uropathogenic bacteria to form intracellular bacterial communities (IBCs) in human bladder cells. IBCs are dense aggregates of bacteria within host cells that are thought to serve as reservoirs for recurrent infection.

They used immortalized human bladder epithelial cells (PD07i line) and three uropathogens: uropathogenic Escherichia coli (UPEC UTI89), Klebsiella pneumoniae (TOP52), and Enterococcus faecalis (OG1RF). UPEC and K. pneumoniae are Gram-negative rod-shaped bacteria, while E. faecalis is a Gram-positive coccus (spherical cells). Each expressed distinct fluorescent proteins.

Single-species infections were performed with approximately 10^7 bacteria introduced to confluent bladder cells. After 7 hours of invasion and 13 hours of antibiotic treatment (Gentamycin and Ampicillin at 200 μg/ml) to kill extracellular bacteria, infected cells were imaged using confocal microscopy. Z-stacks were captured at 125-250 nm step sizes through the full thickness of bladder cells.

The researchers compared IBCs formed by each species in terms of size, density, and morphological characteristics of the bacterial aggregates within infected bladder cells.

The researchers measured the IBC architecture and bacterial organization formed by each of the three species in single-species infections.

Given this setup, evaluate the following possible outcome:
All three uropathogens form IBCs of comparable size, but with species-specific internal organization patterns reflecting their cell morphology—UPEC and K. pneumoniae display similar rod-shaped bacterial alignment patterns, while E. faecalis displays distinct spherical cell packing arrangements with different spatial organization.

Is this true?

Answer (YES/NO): NO